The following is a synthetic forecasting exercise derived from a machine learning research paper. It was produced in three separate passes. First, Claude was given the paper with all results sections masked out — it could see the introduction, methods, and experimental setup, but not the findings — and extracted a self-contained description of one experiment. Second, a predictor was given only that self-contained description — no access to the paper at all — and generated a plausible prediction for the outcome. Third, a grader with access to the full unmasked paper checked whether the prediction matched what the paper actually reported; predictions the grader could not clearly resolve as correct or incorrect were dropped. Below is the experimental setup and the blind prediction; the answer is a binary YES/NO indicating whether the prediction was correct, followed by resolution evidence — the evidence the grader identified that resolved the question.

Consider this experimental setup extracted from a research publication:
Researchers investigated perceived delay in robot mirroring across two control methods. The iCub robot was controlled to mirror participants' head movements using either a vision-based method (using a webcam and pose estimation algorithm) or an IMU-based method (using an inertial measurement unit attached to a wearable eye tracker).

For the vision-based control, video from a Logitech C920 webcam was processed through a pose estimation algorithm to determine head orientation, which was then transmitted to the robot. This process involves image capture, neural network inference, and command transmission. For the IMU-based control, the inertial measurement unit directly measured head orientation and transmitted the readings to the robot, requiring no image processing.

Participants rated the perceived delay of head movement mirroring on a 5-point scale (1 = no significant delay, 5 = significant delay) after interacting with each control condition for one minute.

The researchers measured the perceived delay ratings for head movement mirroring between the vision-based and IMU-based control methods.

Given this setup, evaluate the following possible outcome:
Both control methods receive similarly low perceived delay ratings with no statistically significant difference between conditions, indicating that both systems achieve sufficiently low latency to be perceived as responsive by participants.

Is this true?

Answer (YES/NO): NO